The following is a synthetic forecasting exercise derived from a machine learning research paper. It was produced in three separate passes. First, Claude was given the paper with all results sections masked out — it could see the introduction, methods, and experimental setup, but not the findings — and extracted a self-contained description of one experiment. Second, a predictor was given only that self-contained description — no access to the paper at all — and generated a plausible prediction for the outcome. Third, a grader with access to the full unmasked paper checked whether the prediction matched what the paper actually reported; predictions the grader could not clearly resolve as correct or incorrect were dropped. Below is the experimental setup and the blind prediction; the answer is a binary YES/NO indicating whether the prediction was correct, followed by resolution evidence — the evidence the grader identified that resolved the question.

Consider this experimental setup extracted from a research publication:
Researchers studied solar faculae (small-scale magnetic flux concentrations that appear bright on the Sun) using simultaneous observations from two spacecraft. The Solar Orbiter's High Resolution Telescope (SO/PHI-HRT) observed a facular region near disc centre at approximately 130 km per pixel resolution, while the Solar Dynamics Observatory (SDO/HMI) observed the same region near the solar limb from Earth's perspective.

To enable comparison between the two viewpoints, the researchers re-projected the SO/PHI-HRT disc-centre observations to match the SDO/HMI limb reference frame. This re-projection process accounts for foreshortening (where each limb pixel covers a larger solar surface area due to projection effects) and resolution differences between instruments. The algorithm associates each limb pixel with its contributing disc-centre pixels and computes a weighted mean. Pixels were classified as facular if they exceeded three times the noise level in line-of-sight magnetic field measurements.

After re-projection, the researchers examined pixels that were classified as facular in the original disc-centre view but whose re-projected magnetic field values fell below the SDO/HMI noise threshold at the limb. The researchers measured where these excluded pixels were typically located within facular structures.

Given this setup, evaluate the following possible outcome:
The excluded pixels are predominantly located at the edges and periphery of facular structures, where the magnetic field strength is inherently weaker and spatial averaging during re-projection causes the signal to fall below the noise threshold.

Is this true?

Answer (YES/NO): YES